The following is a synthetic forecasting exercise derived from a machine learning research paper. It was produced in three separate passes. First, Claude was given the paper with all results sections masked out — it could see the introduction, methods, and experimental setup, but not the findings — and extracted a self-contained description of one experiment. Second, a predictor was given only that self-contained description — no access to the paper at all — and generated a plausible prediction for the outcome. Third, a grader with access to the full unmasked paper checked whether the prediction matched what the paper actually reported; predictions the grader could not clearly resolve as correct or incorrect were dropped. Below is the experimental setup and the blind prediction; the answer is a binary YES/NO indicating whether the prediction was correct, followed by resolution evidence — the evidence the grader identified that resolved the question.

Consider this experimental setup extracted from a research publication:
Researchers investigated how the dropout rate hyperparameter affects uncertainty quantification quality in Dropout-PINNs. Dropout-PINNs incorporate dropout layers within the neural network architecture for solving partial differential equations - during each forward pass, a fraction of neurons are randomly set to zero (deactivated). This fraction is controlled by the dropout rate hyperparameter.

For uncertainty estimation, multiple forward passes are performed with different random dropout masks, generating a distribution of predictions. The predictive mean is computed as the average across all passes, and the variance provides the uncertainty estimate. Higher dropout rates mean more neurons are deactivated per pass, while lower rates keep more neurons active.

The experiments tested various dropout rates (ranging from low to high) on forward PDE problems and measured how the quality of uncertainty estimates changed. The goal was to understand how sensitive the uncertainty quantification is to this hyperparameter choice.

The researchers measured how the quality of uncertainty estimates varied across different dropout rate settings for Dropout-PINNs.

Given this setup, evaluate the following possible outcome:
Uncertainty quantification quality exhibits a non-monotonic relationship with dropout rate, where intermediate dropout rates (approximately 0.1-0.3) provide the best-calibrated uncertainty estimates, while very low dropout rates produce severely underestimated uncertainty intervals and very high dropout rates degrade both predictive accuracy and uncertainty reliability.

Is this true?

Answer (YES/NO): NO